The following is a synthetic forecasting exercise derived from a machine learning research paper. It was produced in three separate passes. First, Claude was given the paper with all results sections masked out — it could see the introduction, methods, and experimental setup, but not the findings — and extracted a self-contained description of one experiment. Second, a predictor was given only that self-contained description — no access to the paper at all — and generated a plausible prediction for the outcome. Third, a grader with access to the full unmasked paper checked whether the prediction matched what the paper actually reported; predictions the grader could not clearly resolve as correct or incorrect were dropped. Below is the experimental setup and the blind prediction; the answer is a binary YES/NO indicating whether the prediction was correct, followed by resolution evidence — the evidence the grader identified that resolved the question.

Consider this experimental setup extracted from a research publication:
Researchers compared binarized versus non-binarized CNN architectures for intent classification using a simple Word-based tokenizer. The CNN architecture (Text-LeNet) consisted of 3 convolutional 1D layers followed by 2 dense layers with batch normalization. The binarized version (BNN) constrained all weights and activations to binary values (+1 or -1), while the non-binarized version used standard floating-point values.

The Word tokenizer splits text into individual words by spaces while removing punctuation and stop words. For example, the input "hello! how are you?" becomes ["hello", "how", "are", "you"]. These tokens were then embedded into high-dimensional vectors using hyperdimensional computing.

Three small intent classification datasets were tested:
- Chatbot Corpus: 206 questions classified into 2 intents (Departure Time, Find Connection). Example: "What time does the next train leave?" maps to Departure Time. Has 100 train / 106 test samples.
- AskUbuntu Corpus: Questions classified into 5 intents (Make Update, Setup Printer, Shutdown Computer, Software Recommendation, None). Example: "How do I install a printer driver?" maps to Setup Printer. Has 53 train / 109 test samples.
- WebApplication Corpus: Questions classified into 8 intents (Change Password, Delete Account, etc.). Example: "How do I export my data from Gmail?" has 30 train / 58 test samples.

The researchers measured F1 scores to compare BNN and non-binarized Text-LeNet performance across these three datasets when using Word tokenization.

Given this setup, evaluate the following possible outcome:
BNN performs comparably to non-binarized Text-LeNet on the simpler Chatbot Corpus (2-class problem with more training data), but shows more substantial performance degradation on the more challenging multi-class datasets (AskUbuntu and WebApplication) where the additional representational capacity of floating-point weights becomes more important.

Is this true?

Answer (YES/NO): NO